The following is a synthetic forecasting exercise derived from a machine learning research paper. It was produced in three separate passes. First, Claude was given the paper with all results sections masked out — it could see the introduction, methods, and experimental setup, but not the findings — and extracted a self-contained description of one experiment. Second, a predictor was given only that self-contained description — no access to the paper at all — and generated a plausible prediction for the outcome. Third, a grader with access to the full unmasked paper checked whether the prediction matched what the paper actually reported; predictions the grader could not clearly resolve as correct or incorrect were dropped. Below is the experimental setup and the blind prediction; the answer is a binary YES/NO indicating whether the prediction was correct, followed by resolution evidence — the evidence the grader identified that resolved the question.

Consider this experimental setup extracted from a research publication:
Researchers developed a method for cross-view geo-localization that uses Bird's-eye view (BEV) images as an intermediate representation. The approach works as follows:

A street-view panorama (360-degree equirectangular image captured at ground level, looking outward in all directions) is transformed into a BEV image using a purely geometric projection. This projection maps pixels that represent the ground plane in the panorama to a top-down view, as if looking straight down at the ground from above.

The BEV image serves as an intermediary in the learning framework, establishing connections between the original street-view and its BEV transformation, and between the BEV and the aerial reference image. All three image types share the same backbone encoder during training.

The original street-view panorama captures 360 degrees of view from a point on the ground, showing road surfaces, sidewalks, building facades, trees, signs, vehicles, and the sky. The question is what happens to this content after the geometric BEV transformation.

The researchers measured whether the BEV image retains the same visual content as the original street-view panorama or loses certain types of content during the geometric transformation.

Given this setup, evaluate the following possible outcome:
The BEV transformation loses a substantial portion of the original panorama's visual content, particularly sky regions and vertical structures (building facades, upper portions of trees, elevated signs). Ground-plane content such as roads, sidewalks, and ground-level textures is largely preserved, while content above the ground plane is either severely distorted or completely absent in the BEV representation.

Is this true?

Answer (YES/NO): YES